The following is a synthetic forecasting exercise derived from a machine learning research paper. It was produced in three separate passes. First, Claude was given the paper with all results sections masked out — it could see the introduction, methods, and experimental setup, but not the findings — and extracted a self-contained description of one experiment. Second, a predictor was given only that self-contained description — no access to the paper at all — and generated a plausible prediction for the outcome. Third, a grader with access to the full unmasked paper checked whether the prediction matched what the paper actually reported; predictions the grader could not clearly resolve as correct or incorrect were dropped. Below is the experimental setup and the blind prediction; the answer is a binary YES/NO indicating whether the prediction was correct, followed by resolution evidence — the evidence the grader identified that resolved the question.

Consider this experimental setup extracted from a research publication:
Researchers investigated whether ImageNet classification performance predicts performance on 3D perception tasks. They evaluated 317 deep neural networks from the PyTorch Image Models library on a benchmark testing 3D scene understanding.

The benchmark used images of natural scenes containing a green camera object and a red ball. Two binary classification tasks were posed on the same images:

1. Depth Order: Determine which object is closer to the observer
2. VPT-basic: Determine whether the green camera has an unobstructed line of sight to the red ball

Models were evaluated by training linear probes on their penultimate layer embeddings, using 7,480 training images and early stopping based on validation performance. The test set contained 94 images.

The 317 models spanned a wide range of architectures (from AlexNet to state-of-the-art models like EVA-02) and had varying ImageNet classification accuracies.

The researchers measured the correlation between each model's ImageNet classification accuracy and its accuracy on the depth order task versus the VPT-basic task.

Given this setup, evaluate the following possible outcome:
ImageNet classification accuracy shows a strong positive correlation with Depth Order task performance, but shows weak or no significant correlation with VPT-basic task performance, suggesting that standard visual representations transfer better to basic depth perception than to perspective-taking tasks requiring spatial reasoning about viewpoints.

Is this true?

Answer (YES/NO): NO